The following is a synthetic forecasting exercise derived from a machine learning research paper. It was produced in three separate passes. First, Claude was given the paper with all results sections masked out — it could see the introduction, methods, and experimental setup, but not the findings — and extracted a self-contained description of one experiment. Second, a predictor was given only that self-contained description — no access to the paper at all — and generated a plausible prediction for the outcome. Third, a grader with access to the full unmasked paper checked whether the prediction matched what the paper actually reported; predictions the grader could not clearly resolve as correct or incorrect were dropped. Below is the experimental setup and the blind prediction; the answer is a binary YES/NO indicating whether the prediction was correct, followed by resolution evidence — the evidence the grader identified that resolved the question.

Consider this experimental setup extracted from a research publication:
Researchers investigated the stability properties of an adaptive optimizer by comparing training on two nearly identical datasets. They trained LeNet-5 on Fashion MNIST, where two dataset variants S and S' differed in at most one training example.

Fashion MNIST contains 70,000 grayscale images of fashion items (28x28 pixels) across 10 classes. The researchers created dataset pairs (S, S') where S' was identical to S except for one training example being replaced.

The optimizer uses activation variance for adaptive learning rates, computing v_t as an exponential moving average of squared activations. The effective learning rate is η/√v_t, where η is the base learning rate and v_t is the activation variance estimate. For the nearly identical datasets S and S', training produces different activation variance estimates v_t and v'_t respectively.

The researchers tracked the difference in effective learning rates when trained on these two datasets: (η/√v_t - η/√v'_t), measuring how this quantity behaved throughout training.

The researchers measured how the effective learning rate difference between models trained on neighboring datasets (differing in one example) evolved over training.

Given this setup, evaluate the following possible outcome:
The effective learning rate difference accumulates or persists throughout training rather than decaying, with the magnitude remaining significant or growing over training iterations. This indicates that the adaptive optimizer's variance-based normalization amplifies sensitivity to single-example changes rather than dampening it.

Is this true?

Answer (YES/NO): NO